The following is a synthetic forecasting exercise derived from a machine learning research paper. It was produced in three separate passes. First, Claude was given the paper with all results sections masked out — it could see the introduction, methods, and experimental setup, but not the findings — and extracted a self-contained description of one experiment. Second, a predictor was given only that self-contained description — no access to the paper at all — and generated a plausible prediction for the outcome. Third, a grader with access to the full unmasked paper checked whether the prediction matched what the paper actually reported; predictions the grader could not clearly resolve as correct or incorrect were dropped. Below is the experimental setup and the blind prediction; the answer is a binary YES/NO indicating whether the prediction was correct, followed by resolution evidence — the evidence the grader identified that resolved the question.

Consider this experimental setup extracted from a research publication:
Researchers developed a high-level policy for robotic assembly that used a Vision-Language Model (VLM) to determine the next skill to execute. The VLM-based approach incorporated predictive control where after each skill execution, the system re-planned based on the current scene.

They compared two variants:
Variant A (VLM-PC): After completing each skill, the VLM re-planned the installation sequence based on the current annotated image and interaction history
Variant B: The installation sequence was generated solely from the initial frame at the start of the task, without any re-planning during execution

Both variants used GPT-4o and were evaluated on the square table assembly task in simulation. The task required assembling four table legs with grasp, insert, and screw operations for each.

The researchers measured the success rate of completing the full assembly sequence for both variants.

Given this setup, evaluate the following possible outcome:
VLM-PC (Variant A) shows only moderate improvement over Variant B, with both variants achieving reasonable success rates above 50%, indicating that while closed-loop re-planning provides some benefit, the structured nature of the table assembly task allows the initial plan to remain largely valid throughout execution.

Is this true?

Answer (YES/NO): NO